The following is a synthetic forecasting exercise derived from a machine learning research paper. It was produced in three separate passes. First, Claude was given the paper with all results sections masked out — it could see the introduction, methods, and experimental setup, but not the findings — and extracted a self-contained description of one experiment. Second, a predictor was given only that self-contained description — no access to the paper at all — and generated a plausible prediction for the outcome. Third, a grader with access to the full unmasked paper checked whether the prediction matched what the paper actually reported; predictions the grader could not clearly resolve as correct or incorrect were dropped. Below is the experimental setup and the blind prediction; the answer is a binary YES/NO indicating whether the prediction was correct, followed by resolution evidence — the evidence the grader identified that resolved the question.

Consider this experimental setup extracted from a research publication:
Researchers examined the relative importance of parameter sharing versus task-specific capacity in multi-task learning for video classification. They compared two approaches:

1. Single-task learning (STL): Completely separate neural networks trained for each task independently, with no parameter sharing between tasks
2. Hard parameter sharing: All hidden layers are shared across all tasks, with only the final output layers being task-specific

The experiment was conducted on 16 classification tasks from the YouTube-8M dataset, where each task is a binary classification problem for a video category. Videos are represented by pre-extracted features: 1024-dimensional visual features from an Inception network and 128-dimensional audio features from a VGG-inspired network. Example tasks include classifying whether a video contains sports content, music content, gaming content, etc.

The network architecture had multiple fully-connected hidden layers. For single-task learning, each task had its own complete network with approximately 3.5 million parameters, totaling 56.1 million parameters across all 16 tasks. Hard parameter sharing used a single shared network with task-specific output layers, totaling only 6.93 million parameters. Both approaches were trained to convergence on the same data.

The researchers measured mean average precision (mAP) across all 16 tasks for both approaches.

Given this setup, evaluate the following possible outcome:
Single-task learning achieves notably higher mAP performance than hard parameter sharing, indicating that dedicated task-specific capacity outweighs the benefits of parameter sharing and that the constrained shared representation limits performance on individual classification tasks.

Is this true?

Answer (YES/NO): NO